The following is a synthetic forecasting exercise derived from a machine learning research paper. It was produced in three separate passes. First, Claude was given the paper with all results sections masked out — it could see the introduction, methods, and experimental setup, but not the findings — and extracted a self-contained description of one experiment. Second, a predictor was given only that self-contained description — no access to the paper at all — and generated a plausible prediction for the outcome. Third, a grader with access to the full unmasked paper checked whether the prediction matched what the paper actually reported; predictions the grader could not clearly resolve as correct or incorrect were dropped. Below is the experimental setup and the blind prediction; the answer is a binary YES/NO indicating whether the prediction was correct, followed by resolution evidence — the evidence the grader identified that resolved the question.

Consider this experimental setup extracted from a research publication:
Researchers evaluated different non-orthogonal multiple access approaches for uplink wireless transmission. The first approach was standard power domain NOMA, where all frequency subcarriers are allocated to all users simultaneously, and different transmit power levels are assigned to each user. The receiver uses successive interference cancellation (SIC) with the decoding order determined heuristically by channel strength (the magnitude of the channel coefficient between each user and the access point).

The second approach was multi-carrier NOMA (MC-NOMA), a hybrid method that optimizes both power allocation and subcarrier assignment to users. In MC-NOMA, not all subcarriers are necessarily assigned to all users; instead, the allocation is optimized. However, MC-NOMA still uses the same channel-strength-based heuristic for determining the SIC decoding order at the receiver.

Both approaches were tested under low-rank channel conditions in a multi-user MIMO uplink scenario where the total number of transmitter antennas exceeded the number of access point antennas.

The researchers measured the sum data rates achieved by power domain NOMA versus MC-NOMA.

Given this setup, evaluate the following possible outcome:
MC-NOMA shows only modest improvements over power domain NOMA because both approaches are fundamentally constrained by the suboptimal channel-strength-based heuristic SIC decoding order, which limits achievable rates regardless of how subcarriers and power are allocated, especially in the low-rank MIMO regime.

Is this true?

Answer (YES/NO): YES